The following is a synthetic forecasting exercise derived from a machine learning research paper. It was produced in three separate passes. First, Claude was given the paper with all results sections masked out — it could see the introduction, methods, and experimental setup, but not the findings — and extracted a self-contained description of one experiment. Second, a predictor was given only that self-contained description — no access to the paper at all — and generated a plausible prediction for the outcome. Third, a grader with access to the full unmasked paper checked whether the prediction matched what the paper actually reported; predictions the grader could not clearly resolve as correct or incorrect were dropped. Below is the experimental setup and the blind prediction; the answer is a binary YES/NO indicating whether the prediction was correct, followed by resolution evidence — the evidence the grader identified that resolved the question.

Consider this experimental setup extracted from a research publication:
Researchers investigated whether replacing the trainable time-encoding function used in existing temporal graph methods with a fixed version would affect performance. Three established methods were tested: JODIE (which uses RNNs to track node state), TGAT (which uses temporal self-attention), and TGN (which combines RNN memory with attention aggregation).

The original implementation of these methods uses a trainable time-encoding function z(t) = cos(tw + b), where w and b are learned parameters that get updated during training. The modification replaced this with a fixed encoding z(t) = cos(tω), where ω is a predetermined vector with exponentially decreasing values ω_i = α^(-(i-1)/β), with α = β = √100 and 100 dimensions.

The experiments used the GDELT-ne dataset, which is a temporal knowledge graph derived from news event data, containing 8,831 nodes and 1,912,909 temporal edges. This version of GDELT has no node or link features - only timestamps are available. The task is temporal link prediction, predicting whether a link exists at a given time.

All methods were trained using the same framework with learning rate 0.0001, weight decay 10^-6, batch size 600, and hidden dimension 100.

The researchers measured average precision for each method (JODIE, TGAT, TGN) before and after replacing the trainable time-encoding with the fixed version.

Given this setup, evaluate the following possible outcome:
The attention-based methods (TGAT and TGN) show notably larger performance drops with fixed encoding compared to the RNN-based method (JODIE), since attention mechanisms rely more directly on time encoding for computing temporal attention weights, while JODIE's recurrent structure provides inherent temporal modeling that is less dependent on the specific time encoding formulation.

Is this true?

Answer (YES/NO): NO